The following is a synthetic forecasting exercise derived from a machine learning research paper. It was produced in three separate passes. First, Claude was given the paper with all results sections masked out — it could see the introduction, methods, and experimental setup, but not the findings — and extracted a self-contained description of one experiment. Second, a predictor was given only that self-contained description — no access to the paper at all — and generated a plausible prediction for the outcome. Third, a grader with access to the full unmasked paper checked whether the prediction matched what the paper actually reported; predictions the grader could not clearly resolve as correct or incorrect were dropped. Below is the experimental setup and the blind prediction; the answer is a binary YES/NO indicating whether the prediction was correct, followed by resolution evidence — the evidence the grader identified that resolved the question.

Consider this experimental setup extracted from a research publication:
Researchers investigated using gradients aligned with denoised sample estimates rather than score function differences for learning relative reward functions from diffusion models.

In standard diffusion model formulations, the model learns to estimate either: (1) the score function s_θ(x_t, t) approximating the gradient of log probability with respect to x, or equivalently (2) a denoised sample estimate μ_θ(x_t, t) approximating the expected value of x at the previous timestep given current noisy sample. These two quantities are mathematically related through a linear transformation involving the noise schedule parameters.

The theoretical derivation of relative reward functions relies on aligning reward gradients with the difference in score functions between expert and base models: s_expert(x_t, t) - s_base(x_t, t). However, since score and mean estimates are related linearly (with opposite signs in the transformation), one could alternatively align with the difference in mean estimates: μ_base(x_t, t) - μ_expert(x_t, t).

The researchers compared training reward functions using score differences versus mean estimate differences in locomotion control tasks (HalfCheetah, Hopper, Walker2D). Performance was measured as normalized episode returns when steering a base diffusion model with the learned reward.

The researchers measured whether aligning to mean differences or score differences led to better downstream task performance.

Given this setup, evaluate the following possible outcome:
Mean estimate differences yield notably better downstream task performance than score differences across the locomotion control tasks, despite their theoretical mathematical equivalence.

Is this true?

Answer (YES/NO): NO